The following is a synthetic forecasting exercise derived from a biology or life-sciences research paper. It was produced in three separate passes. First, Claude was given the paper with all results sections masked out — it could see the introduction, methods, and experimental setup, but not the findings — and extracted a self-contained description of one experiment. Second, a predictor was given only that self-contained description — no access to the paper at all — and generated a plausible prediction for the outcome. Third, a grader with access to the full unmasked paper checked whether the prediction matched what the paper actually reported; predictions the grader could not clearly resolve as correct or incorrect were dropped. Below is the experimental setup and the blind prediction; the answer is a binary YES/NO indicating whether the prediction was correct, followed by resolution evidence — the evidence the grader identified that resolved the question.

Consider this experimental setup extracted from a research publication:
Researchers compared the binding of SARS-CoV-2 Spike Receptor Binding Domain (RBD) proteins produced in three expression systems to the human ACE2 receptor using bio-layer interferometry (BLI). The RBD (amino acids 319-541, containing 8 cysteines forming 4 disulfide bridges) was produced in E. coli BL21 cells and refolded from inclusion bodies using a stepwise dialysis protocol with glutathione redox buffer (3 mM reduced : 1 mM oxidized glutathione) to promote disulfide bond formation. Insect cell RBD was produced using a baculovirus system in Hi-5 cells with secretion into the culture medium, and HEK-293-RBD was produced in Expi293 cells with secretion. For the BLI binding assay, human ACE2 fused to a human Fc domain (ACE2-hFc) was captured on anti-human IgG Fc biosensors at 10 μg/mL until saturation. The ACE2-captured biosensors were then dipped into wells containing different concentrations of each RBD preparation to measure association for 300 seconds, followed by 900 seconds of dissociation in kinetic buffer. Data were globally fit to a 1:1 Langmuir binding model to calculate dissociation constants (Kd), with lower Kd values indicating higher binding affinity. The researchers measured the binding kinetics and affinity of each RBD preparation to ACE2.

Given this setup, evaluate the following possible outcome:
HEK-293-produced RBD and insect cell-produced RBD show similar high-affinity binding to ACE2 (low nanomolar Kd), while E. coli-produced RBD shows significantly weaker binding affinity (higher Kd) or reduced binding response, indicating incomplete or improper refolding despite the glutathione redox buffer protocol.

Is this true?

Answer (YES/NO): YES